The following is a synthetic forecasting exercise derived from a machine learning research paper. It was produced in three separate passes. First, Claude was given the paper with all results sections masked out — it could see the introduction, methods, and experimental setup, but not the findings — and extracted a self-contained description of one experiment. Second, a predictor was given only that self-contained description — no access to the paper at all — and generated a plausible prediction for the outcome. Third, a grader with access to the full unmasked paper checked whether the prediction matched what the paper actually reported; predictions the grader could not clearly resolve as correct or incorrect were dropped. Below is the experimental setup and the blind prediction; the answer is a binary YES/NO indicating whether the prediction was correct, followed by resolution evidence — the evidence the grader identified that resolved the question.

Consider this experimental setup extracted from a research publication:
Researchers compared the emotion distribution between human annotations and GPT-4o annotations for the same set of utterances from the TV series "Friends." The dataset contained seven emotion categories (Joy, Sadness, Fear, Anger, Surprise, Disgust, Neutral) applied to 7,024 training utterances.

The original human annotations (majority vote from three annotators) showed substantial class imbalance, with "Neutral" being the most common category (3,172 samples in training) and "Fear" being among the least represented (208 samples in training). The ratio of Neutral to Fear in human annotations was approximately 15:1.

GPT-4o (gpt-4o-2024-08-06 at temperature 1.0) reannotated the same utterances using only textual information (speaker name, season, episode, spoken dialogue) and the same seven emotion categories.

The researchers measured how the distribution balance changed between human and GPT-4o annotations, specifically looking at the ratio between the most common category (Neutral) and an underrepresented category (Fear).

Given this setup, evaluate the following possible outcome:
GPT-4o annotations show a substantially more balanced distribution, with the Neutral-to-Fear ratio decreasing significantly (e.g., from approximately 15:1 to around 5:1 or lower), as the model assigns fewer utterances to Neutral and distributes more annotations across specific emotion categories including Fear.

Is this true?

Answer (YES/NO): YES